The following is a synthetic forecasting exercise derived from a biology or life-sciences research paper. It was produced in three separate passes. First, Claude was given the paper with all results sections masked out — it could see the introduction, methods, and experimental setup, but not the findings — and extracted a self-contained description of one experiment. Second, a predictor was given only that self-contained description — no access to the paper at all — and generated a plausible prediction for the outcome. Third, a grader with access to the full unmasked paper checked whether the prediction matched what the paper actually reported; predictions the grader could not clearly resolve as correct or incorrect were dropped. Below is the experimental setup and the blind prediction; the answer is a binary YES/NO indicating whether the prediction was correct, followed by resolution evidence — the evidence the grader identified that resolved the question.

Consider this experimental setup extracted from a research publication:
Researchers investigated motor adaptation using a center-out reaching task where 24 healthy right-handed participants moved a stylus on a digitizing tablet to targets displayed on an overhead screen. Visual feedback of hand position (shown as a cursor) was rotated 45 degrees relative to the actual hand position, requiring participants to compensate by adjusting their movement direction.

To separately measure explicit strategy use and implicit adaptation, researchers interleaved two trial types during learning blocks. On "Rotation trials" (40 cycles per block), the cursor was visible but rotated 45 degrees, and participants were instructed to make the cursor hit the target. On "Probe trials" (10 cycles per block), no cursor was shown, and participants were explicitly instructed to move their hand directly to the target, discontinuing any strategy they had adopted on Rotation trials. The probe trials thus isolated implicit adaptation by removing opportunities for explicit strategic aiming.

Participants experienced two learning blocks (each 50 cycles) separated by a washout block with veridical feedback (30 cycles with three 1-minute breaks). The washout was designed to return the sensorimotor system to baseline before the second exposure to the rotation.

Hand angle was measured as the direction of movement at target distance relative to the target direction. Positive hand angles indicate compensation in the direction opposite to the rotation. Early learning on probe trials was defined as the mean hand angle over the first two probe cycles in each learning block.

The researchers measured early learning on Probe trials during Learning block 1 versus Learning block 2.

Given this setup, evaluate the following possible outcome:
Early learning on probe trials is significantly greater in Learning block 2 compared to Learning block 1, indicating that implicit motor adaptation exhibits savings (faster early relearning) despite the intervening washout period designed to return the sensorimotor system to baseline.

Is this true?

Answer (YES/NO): NO